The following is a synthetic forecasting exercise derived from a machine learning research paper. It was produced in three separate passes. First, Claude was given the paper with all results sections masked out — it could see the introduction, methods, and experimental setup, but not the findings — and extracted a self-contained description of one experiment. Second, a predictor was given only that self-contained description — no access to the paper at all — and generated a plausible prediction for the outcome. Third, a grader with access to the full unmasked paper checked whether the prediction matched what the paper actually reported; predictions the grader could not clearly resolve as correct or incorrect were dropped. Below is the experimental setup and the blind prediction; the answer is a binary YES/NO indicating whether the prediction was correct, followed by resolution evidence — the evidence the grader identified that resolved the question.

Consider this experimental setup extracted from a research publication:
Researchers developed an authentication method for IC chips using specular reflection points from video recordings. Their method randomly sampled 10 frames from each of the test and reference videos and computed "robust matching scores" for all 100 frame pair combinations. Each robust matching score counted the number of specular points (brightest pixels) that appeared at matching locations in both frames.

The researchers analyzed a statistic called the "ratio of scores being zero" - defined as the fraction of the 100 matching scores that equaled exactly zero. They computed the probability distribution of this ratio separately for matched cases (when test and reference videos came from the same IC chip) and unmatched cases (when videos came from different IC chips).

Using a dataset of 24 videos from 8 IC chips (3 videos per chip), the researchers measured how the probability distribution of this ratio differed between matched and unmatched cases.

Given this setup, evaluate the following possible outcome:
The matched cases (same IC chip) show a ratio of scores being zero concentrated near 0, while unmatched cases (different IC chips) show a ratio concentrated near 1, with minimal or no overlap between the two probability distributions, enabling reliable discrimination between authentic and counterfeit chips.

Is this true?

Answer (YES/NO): YES